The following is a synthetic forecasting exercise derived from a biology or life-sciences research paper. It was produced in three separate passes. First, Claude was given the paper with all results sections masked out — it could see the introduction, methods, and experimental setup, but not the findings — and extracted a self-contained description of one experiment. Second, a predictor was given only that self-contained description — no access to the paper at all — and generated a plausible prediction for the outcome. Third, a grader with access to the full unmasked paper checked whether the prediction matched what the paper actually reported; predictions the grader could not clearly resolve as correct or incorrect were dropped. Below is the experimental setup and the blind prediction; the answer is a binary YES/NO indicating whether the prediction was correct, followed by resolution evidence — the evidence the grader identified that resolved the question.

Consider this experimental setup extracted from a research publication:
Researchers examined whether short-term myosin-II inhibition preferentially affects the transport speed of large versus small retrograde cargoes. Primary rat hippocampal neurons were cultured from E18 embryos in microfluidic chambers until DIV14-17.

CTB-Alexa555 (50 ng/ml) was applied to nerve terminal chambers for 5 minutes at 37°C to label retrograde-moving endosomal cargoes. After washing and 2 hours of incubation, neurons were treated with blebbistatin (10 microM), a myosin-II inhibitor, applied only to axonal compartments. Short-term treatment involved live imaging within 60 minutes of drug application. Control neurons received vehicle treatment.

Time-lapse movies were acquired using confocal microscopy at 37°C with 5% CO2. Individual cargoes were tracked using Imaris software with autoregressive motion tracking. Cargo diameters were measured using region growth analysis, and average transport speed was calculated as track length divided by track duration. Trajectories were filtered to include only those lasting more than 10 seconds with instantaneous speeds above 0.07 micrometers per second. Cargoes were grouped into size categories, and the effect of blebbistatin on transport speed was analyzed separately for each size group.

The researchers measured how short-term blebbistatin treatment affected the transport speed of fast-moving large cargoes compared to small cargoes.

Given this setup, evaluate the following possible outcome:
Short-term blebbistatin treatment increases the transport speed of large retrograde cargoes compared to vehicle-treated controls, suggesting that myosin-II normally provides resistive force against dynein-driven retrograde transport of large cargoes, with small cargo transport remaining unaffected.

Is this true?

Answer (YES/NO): YES